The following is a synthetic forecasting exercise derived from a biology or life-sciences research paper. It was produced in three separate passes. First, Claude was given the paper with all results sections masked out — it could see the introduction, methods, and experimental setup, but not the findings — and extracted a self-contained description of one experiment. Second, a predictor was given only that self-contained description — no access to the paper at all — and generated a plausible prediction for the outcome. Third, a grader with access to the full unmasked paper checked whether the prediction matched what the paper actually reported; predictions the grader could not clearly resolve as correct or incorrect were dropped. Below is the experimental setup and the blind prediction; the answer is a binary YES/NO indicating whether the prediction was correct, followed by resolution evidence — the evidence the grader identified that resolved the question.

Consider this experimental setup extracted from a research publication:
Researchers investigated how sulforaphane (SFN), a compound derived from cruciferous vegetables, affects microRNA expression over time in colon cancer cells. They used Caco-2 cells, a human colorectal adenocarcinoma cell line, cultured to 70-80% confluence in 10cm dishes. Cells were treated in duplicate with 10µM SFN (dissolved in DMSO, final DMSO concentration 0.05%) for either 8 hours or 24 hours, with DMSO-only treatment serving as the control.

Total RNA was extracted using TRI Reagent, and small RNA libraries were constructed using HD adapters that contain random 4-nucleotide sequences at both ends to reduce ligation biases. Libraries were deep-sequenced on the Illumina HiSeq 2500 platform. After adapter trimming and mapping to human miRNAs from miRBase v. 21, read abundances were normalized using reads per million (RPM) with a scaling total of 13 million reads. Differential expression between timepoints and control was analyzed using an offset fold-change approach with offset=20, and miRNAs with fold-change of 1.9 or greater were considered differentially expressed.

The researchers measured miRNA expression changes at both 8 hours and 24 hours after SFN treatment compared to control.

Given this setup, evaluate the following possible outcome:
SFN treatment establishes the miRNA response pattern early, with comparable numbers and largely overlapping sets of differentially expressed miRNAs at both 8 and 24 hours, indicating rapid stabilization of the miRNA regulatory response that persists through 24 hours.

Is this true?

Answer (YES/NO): NO